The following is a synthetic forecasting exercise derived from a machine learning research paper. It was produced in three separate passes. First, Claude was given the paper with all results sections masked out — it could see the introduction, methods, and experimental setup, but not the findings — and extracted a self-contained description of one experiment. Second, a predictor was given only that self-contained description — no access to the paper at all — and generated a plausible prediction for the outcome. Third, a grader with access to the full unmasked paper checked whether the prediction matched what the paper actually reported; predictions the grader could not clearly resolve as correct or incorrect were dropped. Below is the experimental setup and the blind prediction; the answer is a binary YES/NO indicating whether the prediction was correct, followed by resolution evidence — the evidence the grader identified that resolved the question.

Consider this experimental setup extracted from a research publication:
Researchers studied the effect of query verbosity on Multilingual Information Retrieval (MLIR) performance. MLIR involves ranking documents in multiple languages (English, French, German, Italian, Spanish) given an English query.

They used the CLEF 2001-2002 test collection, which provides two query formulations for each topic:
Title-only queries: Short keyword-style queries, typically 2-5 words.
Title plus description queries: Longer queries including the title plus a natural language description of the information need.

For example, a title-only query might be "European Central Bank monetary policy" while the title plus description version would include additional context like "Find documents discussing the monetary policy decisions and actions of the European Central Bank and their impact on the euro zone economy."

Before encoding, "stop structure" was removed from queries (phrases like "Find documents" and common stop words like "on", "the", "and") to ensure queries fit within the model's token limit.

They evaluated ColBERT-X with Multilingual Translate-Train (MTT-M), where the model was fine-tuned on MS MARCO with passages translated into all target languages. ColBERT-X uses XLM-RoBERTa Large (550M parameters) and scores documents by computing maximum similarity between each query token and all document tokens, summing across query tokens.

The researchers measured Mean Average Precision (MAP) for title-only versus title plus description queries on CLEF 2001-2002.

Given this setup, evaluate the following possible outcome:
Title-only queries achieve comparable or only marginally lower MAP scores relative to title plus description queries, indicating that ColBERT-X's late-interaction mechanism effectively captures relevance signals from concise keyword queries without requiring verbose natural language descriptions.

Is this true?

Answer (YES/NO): NO